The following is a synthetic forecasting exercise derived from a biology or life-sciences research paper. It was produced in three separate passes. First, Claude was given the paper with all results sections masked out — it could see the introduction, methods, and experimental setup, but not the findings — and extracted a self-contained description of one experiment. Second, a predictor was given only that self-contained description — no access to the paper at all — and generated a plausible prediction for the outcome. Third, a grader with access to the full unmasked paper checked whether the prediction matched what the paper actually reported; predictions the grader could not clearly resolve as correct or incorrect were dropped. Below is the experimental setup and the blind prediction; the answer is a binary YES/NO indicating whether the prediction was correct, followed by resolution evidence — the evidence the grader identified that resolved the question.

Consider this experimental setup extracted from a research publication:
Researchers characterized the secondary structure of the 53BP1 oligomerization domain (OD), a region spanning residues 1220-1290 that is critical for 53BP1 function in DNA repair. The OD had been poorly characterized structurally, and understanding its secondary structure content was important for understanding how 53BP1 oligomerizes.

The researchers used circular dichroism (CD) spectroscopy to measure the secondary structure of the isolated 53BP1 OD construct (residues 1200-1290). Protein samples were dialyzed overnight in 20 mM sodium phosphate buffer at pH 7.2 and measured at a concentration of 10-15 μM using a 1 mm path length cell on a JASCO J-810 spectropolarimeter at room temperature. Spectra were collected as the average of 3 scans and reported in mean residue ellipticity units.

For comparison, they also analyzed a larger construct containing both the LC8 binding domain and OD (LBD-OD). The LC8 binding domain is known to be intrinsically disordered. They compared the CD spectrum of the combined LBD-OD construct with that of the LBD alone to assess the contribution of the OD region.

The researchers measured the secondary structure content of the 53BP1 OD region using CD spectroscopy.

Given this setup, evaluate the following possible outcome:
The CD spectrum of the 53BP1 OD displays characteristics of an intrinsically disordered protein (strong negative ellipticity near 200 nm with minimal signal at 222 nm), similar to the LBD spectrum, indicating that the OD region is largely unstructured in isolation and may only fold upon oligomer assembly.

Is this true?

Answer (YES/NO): NO